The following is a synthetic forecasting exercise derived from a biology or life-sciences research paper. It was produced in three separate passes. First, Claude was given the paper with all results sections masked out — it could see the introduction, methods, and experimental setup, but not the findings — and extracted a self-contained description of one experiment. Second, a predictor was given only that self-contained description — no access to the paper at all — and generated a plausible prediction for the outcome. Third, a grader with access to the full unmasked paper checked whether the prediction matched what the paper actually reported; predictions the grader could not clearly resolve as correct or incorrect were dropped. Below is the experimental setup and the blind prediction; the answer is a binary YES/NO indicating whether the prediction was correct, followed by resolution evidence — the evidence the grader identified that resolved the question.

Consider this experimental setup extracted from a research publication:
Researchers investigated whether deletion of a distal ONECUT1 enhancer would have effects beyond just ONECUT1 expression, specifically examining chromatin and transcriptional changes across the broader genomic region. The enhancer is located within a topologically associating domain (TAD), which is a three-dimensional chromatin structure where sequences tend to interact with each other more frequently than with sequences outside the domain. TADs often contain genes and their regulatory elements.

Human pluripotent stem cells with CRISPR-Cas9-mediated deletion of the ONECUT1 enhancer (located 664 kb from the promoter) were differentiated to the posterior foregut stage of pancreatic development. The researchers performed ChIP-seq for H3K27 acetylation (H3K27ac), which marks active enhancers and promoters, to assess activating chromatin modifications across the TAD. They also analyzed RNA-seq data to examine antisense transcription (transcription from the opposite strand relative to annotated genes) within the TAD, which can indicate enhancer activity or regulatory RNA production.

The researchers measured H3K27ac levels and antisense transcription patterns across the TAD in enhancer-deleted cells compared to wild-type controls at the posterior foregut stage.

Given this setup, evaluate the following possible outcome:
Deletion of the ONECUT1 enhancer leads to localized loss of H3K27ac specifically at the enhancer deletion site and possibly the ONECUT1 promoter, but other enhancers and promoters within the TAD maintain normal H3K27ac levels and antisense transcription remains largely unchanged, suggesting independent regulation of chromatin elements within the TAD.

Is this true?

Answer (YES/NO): NO